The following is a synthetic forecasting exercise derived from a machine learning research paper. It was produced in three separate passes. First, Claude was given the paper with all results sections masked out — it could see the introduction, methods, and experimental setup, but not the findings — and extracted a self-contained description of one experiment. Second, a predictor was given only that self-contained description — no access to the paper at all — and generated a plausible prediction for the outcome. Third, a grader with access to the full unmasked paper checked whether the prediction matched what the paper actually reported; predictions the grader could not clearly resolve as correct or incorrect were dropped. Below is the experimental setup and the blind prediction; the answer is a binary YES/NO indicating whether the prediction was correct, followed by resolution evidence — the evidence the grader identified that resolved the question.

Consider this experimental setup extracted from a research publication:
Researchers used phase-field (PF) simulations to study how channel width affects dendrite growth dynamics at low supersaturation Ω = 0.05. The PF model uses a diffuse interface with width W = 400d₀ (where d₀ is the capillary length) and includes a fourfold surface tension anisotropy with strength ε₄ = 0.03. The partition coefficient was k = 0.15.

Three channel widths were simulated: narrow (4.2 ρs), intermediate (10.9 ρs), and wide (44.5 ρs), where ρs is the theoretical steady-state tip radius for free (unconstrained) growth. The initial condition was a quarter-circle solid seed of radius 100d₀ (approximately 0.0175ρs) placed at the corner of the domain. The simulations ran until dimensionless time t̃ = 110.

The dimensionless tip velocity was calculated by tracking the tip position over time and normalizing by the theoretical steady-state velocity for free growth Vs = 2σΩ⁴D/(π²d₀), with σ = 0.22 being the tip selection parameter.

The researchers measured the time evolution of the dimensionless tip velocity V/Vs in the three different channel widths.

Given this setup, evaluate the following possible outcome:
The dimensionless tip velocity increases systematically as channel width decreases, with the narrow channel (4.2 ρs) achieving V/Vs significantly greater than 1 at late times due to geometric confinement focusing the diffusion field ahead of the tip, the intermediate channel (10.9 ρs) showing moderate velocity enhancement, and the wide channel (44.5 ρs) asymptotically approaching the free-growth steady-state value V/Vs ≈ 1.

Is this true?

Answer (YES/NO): NO